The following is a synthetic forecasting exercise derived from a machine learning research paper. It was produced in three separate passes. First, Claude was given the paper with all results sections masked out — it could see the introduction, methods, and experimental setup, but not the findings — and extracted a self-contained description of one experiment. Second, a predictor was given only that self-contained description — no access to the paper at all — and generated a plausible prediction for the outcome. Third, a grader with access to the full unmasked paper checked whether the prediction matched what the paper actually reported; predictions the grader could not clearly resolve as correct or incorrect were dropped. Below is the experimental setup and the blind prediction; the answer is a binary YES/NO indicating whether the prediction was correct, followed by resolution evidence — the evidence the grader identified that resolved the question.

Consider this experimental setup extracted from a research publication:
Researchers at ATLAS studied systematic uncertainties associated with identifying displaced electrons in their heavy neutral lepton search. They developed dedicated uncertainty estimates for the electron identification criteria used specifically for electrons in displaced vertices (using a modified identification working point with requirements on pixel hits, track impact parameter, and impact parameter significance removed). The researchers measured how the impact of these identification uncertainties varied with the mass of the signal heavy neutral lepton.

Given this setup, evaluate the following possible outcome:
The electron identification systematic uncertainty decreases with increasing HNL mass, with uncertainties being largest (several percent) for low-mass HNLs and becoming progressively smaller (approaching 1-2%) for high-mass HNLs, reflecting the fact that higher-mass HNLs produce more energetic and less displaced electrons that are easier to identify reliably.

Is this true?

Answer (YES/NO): NO